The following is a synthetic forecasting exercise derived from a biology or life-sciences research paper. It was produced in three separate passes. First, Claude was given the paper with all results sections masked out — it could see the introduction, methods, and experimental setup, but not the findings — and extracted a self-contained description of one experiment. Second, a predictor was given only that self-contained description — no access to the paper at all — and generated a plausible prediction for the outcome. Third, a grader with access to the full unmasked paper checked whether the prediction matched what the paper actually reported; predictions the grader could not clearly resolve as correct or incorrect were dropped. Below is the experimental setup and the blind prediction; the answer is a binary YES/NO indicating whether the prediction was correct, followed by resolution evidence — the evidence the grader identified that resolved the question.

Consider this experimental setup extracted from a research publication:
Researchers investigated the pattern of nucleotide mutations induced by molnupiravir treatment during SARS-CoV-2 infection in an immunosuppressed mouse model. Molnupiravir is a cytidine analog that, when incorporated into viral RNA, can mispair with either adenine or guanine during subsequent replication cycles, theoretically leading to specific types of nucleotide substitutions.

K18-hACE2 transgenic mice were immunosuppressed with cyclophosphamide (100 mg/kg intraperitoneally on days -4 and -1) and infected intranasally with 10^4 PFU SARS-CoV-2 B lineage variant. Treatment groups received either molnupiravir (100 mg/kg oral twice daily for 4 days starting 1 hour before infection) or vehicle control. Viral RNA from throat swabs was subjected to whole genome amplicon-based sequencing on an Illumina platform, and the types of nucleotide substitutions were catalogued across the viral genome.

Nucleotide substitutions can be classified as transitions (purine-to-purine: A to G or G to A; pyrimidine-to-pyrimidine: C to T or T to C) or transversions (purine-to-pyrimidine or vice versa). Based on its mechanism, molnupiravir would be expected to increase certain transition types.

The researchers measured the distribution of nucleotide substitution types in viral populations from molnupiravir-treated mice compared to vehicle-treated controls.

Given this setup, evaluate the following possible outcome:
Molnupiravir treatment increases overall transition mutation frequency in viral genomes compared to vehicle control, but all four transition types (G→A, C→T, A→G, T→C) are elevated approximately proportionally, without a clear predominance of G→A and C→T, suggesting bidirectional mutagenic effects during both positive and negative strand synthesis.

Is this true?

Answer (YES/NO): NO